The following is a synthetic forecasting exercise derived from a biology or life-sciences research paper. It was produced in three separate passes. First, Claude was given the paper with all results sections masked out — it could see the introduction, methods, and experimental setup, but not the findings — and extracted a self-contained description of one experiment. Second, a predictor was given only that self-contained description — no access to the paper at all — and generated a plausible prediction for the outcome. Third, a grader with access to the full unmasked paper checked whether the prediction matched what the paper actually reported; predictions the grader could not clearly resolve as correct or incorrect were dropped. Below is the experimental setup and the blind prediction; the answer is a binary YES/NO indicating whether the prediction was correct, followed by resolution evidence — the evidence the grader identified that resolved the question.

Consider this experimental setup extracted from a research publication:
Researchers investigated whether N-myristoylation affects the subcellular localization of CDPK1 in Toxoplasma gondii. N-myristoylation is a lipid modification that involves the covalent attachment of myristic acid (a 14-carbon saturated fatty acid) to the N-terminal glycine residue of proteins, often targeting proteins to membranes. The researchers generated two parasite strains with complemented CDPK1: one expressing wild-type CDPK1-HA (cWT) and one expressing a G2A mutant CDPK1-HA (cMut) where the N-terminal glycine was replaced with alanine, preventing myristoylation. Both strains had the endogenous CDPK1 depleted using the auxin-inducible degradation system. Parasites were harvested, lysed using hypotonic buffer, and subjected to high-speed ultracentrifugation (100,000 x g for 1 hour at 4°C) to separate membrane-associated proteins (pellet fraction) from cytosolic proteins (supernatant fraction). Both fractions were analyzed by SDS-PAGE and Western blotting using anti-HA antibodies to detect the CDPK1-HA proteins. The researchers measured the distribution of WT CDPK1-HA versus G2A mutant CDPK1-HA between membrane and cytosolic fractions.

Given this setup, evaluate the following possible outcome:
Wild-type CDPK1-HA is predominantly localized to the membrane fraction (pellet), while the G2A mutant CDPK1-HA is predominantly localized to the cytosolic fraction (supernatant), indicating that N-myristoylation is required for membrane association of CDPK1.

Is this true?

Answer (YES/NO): YES